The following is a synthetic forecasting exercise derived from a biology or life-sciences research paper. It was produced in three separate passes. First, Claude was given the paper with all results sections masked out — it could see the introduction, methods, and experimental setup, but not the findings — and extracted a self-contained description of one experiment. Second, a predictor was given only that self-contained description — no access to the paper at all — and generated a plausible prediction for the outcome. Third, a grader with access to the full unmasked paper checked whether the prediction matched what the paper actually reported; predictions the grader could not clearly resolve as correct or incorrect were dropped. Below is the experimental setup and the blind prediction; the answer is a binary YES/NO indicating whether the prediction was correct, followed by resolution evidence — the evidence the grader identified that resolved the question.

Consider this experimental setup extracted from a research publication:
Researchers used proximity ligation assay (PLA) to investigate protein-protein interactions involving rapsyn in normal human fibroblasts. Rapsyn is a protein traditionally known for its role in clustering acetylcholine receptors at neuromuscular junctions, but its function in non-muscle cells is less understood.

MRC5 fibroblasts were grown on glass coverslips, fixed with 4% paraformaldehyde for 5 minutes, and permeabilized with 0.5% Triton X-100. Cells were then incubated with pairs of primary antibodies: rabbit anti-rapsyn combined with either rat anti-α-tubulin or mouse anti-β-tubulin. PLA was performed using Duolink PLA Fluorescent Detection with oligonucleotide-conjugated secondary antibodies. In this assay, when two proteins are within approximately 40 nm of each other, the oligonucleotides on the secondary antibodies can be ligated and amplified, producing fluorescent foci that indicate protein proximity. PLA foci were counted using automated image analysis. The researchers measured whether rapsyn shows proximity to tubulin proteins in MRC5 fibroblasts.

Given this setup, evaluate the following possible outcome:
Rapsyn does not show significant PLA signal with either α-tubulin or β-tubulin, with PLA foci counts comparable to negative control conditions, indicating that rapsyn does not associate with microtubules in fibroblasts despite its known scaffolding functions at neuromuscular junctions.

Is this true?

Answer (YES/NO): NO